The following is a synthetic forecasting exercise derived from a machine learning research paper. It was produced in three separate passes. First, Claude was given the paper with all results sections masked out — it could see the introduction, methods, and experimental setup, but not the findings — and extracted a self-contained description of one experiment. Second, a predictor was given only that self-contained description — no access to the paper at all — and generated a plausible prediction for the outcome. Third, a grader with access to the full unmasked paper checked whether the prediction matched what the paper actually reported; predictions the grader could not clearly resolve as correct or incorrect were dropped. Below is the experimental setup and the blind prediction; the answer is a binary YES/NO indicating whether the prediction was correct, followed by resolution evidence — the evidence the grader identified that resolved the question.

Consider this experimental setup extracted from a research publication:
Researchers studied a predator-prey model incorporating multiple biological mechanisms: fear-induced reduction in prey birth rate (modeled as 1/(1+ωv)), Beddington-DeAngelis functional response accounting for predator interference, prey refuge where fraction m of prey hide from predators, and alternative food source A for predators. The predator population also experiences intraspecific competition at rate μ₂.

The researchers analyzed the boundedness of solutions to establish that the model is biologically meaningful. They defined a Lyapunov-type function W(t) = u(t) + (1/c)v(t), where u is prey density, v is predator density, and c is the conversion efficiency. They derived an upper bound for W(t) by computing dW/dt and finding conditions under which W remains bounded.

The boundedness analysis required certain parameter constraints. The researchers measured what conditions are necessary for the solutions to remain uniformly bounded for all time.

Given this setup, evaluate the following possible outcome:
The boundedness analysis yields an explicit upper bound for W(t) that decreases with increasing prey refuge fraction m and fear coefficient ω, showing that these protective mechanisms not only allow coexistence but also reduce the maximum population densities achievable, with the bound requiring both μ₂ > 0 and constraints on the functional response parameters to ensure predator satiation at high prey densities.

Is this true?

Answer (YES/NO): NO